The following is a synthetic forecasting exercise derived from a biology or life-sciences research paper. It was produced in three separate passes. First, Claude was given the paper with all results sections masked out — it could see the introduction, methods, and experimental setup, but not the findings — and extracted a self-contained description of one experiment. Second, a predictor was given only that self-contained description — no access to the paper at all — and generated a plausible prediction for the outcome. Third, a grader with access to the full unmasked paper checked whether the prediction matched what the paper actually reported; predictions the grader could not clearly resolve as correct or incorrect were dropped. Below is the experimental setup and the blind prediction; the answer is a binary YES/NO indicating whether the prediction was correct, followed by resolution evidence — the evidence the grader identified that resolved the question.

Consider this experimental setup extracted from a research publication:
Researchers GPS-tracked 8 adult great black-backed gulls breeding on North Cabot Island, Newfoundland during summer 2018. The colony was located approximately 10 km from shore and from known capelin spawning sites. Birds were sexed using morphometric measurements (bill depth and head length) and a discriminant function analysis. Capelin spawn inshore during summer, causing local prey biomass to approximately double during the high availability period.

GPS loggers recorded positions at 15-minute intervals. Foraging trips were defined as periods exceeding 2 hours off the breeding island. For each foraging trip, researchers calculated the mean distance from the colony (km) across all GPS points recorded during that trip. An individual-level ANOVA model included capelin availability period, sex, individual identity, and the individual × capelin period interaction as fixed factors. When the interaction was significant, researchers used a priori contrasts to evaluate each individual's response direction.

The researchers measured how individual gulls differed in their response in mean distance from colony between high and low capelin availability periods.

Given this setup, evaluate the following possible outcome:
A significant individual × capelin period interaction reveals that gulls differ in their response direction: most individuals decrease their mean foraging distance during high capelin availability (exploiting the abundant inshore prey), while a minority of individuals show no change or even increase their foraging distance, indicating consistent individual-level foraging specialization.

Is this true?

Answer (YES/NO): NO